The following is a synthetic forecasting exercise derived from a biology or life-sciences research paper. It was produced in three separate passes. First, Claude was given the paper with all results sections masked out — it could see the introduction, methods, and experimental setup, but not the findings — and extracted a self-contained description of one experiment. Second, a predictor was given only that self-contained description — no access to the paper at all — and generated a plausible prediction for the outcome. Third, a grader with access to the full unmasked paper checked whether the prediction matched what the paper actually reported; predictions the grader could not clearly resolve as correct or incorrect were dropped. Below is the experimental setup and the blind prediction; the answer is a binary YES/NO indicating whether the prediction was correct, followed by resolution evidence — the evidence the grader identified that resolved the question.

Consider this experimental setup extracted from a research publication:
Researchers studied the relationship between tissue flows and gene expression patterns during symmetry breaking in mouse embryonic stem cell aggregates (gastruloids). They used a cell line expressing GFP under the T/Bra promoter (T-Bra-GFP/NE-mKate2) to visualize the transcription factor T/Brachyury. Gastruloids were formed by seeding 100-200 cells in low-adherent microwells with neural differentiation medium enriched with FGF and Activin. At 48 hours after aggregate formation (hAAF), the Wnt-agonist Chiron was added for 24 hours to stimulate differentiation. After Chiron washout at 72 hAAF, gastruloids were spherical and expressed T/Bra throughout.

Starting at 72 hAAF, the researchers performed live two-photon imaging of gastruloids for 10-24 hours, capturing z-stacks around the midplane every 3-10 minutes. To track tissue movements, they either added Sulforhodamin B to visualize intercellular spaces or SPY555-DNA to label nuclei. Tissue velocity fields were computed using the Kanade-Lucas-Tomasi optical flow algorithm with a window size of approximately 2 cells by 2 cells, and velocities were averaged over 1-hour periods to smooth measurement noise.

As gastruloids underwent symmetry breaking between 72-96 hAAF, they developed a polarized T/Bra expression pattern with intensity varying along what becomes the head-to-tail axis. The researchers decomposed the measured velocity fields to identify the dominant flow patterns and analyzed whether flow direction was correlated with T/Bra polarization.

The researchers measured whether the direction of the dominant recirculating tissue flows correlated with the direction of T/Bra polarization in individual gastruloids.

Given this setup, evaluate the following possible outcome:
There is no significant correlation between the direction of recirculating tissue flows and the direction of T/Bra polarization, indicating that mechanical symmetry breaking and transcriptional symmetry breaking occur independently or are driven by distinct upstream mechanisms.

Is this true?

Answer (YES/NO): NO